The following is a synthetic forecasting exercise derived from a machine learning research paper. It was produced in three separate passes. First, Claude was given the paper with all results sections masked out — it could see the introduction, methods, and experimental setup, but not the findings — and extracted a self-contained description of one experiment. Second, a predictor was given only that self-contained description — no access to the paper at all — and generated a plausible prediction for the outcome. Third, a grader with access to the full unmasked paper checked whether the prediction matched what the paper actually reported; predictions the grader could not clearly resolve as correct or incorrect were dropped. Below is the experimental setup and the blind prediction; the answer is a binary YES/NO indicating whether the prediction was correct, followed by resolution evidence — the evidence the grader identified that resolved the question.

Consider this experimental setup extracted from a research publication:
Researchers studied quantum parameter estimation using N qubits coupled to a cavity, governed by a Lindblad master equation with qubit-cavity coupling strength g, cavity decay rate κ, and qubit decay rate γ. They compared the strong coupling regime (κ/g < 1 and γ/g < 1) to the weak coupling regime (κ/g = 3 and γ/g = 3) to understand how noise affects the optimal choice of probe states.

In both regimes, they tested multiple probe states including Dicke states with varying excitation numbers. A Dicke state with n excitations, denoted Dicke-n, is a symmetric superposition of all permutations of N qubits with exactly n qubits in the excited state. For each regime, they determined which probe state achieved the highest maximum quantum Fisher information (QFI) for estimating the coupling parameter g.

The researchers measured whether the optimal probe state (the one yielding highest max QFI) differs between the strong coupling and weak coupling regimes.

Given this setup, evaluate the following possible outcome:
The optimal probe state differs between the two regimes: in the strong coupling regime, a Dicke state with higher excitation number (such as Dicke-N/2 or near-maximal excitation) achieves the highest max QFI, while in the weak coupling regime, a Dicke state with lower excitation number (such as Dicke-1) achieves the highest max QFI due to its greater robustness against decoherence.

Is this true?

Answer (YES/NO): NO